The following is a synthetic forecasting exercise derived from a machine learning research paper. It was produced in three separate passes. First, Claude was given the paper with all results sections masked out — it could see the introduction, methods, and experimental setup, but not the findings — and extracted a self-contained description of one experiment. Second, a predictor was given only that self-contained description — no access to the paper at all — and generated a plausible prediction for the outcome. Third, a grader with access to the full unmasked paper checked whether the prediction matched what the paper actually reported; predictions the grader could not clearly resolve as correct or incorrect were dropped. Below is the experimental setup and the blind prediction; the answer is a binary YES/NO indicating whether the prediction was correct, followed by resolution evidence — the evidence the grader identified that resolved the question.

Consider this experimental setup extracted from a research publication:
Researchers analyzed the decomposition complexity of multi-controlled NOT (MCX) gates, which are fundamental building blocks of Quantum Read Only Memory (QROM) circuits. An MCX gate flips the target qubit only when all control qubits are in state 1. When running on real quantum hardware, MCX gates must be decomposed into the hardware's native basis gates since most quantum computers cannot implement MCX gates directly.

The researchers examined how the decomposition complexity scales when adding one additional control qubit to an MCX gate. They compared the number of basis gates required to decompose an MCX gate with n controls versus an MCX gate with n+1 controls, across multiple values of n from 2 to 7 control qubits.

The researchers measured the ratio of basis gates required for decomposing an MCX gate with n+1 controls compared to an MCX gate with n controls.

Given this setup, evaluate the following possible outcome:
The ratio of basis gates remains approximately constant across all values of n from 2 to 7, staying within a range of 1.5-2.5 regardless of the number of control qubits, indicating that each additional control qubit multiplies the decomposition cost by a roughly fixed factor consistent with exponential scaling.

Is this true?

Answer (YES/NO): NO